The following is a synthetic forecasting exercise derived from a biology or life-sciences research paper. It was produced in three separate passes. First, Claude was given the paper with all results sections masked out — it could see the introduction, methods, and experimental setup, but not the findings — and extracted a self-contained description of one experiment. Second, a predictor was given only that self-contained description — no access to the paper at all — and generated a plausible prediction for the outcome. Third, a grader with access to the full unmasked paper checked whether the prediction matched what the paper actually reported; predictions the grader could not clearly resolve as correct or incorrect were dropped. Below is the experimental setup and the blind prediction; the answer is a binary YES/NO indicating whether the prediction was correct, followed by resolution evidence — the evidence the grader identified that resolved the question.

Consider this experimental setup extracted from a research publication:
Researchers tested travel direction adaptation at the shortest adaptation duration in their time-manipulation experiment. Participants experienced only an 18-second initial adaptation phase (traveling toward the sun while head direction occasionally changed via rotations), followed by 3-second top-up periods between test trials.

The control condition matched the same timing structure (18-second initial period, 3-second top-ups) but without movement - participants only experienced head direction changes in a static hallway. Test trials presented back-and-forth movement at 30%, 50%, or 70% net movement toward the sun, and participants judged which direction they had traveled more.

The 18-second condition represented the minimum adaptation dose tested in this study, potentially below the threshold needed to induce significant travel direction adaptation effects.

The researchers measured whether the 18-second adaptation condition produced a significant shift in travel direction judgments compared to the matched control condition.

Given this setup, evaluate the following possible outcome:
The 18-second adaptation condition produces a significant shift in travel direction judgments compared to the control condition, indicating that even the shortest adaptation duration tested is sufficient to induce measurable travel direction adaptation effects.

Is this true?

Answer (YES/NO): NO